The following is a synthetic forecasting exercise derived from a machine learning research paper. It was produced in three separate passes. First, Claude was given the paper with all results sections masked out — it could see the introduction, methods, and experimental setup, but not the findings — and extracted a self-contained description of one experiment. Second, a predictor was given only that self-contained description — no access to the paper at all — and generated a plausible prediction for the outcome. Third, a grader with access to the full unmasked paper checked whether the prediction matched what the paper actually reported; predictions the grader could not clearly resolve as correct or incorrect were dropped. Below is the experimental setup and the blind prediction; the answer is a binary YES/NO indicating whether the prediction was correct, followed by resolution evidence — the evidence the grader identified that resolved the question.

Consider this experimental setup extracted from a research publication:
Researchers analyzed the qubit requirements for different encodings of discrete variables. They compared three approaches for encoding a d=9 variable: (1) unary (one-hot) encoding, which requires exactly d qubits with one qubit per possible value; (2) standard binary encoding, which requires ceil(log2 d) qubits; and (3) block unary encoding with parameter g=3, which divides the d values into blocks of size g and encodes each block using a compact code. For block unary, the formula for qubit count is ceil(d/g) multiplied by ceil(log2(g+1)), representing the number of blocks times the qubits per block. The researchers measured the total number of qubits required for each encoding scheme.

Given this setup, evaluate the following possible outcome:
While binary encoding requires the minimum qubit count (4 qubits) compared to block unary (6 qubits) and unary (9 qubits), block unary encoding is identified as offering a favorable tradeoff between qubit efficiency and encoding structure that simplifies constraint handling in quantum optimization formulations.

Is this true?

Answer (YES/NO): NO